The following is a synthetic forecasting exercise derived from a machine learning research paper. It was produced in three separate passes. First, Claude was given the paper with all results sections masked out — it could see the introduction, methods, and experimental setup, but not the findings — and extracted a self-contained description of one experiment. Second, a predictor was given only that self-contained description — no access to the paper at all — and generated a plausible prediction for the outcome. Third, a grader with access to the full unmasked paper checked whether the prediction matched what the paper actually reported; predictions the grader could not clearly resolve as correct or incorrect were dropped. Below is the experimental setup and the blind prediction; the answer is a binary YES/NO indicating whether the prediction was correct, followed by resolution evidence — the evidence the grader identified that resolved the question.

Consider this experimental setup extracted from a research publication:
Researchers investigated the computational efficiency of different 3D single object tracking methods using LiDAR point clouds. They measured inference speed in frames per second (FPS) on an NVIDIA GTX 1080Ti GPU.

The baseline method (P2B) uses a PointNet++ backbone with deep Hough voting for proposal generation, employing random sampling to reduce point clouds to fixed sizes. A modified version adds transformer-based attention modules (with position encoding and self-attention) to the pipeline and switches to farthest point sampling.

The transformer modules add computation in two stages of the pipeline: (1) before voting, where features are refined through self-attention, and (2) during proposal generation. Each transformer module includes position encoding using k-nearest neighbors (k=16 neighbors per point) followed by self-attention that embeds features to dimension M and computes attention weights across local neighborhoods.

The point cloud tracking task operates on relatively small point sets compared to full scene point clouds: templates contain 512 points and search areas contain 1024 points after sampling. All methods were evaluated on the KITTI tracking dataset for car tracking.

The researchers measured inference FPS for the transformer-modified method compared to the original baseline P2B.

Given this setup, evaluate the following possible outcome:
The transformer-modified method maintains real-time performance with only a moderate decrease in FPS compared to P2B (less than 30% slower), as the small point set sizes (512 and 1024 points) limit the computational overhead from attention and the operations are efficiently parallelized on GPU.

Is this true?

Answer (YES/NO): YES